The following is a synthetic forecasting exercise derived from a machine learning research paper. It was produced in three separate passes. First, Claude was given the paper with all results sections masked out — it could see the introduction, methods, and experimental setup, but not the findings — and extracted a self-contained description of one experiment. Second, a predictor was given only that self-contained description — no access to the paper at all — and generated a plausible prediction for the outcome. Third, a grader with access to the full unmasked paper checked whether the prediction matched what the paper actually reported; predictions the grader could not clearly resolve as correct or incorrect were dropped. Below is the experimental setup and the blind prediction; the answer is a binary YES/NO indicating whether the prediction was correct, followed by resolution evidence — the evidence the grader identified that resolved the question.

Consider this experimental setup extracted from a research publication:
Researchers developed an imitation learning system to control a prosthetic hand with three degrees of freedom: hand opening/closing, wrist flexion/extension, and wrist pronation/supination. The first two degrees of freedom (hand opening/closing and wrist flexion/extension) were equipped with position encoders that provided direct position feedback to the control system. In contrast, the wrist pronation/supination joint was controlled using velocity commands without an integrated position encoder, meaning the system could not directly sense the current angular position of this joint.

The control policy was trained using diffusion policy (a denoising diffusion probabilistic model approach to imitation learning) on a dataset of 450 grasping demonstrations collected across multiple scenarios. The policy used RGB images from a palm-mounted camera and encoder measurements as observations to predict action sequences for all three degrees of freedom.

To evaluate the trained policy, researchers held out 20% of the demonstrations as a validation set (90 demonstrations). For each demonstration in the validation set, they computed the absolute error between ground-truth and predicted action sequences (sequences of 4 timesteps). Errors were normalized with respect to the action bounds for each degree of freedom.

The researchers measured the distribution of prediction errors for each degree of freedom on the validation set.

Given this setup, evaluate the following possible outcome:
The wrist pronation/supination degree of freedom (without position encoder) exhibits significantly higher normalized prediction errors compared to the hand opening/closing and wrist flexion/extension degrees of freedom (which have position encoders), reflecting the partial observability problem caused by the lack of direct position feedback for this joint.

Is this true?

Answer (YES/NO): NO